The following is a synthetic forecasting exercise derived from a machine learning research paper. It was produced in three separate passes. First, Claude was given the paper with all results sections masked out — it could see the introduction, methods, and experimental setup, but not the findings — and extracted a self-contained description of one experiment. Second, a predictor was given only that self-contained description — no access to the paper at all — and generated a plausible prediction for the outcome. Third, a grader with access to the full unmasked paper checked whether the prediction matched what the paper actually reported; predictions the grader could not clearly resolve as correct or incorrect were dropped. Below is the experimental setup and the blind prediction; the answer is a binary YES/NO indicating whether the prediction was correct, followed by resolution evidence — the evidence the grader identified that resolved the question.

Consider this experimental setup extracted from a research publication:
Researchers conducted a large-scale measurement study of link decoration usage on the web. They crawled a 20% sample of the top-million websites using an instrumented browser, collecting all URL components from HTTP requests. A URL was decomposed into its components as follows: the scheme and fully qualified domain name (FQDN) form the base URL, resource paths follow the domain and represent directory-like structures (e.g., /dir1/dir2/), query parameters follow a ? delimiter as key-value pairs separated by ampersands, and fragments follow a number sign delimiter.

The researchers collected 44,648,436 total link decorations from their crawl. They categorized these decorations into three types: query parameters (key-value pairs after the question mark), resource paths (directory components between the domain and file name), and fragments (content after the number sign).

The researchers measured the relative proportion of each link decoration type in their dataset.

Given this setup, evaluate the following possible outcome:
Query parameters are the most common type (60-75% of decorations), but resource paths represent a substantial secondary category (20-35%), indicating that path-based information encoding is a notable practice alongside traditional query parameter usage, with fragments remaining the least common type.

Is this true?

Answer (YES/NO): NO